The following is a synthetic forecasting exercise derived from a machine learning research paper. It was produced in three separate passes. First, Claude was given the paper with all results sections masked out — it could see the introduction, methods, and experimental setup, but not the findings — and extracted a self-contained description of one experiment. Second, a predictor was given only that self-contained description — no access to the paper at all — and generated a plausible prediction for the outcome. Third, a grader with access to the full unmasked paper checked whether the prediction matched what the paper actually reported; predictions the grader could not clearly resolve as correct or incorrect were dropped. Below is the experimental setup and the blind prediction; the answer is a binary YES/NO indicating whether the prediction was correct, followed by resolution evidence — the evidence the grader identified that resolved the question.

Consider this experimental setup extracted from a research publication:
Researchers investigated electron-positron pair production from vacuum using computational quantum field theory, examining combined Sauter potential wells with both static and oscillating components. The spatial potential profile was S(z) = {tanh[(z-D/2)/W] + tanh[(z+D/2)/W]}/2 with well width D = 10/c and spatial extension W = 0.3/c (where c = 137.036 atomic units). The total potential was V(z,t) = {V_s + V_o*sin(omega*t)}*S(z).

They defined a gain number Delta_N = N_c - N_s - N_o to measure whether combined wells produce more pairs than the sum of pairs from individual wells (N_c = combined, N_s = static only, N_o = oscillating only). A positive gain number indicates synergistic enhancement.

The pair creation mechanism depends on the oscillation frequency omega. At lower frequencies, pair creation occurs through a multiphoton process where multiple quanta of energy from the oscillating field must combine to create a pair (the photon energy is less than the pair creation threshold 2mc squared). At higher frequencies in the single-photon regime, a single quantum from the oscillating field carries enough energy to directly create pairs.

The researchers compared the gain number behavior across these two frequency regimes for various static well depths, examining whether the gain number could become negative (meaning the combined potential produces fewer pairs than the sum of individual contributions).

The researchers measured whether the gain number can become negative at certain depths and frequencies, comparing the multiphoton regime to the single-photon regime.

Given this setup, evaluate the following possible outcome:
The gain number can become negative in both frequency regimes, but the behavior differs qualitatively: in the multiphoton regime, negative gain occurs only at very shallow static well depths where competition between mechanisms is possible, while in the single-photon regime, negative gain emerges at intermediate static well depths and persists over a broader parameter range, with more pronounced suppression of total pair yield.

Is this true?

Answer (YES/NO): NO